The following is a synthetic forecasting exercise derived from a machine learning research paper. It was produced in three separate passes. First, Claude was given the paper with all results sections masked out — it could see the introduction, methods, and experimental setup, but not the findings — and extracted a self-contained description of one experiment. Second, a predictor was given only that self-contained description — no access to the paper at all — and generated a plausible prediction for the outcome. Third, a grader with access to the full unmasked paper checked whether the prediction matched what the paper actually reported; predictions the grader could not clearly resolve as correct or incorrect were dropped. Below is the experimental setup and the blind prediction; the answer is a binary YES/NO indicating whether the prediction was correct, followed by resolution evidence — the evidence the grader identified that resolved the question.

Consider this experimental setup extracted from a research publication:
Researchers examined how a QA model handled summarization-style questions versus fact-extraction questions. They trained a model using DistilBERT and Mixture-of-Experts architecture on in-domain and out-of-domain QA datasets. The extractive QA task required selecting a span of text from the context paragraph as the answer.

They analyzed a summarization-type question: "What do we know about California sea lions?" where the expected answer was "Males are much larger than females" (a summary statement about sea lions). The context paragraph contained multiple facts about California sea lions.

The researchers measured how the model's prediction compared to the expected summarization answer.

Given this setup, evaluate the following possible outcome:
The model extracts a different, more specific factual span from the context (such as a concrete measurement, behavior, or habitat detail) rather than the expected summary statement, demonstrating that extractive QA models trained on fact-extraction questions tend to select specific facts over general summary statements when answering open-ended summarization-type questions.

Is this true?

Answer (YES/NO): NO